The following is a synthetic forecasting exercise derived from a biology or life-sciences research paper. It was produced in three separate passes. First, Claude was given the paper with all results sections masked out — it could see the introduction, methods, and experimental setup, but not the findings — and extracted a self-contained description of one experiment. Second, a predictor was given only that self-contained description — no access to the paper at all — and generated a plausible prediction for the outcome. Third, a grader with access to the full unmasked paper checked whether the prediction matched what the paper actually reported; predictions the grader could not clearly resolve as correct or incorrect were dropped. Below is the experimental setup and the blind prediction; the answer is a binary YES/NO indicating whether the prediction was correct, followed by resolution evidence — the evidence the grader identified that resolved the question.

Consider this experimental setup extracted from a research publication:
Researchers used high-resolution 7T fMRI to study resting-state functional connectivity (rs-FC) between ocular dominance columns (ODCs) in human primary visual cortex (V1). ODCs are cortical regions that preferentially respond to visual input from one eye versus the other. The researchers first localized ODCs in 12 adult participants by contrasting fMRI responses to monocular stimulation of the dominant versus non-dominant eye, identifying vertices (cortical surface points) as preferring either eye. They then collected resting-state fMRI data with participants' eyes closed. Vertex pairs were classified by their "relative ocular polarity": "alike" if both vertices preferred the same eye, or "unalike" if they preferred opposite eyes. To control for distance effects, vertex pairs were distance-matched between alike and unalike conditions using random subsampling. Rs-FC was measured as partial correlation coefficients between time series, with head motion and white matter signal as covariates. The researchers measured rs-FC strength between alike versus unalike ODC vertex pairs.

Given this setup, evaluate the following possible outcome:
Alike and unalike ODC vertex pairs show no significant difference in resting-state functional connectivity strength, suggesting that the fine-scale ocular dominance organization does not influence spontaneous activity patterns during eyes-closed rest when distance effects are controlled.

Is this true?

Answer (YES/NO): NO